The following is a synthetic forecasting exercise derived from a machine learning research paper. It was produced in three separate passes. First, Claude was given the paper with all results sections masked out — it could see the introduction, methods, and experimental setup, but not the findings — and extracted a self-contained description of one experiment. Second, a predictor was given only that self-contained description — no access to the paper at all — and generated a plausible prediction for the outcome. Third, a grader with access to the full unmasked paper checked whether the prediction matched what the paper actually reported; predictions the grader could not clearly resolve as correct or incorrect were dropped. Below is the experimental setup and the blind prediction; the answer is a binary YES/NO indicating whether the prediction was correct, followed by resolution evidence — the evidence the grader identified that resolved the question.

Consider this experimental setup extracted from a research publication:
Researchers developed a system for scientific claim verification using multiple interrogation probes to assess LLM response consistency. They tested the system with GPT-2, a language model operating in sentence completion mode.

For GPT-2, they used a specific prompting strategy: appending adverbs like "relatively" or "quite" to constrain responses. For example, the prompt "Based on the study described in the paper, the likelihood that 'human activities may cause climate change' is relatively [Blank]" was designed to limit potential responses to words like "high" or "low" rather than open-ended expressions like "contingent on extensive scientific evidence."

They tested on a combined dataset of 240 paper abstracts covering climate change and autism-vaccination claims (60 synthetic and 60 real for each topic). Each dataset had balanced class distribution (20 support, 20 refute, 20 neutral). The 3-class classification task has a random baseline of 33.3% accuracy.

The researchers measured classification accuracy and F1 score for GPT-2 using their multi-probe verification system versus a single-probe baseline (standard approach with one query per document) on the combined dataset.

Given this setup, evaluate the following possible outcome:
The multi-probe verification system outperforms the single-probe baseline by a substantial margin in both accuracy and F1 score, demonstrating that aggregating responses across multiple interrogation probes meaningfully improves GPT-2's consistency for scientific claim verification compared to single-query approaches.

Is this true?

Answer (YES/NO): NO